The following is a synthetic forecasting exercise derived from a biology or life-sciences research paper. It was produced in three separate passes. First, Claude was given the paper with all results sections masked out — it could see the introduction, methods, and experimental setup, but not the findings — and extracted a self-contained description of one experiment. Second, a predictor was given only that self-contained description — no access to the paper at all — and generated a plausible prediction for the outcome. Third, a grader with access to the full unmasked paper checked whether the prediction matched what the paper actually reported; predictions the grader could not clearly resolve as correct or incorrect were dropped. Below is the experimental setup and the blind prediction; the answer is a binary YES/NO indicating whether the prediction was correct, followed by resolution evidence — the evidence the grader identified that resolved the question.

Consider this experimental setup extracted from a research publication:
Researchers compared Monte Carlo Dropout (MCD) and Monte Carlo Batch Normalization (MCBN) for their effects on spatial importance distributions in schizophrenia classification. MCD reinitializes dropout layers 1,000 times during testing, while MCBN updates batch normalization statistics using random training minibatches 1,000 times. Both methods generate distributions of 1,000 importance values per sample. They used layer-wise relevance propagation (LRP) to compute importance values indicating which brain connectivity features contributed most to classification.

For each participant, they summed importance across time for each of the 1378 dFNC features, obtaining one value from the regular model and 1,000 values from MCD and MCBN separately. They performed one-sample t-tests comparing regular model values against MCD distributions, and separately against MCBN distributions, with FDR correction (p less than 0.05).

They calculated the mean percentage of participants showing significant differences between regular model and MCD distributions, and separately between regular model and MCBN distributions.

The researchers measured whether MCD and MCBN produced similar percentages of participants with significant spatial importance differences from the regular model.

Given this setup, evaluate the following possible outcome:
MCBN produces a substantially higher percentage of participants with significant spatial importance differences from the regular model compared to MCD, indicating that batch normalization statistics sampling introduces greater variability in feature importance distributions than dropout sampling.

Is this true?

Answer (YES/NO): NO